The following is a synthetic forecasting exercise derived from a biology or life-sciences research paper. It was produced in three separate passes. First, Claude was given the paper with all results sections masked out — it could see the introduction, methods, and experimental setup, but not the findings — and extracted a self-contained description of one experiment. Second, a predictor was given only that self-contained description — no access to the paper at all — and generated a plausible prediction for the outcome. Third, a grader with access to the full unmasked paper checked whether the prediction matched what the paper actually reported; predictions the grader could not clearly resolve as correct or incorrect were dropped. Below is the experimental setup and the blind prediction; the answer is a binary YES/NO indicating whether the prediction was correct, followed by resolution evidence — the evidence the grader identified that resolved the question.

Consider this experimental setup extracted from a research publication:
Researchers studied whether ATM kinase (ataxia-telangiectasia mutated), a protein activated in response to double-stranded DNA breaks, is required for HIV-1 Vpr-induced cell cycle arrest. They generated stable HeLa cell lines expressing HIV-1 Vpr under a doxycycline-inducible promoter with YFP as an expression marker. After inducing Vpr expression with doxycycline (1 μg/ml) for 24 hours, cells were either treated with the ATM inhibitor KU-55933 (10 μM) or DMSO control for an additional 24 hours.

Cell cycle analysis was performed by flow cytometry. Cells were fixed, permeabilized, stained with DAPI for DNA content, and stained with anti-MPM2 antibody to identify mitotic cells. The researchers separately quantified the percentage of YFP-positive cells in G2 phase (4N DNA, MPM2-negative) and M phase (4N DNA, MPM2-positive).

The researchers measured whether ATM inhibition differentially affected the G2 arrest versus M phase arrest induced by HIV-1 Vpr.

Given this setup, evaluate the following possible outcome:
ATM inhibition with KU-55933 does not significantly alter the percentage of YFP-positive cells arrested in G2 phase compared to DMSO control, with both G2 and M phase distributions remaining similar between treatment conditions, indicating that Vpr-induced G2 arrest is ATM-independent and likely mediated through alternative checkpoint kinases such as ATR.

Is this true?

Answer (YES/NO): NO